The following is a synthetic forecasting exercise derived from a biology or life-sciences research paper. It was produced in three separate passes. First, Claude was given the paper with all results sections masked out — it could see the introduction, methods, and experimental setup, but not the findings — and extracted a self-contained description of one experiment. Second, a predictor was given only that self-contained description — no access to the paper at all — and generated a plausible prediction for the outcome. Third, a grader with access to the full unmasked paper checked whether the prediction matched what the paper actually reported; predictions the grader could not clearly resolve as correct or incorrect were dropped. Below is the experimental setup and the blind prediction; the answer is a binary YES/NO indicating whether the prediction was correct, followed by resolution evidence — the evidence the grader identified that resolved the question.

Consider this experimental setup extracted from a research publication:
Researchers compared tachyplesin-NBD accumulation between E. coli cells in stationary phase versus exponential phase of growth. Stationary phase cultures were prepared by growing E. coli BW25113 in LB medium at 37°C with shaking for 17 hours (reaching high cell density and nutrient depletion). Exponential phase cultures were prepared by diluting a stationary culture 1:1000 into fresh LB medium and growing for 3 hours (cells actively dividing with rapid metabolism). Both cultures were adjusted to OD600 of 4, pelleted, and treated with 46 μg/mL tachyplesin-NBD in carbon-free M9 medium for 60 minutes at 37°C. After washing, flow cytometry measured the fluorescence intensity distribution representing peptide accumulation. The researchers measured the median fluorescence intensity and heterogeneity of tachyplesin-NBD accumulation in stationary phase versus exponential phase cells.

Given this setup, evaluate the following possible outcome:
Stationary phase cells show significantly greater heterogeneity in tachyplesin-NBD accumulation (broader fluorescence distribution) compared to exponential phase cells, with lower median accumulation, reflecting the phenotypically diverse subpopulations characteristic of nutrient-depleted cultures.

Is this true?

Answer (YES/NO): YES